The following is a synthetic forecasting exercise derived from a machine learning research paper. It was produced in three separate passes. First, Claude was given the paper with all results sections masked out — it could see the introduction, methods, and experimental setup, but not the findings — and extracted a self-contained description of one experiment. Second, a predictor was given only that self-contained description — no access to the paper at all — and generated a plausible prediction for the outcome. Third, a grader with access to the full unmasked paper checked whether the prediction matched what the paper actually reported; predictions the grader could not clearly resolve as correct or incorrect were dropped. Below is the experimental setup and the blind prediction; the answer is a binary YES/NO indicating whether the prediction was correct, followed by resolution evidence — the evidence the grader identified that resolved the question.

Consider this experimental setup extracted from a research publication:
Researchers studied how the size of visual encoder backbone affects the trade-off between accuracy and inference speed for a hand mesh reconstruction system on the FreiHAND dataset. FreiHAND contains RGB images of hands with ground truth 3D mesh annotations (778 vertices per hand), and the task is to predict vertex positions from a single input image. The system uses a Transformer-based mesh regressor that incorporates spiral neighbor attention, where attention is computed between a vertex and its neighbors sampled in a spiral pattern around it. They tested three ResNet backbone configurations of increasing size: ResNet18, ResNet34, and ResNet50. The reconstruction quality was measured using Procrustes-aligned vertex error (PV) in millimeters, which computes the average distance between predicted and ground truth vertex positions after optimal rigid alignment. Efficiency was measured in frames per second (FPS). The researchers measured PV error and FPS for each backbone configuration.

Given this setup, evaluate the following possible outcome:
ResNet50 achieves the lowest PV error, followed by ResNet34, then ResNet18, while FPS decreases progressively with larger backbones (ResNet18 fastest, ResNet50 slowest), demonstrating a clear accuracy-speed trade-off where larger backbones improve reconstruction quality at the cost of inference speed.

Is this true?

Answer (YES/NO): YES